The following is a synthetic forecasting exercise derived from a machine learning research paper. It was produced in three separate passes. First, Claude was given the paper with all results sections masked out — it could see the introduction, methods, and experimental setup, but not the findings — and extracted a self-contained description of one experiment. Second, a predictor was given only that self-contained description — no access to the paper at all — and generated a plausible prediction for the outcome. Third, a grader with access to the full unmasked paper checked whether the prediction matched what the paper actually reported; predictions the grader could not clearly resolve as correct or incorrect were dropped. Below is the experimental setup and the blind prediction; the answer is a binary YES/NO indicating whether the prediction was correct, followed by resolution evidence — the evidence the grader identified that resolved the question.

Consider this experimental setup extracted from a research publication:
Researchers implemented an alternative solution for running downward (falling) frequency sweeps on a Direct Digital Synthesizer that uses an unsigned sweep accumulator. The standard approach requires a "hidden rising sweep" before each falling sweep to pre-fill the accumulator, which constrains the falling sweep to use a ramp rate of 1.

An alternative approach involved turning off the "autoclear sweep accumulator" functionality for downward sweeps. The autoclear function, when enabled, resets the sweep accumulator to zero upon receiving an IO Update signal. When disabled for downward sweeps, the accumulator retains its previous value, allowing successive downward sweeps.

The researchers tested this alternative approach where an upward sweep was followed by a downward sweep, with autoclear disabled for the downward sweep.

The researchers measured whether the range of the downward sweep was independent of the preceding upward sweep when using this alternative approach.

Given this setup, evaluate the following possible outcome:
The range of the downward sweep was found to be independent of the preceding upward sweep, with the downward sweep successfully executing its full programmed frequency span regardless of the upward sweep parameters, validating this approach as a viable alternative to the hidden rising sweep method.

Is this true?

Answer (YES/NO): NO